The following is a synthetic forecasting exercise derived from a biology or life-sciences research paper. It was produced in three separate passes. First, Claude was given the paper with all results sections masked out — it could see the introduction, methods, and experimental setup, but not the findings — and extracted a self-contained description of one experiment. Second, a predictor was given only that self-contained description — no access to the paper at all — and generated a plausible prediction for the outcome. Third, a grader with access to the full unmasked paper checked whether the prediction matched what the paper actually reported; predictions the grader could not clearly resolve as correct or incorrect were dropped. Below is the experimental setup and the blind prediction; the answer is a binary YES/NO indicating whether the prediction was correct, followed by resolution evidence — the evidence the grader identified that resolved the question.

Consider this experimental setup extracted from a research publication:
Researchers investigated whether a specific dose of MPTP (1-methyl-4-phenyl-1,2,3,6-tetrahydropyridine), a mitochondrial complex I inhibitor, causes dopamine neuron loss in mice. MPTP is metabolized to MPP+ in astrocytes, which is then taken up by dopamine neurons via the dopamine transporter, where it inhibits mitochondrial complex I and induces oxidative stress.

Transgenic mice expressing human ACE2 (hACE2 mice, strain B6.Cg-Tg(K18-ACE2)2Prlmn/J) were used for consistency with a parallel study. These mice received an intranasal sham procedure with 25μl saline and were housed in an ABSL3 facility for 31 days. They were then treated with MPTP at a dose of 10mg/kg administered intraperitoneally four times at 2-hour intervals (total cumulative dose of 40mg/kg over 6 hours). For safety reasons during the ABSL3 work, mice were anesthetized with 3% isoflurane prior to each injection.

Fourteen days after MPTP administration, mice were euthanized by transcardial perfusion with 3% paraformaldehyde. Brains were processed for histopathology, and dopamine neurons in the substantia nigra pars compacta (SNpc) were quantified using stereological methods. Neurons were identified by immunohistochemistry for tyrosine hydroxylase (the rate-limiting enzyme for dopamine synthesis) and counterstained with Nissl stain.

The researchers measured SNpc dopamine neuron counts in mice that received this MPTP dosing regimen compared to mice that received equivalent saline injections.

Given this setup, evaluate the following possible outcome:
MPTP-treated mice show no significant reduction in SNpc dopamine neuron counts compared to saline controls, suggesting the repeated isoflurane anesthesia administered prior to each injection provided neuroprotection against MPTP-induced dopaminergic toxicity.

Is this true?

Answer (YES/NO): NO